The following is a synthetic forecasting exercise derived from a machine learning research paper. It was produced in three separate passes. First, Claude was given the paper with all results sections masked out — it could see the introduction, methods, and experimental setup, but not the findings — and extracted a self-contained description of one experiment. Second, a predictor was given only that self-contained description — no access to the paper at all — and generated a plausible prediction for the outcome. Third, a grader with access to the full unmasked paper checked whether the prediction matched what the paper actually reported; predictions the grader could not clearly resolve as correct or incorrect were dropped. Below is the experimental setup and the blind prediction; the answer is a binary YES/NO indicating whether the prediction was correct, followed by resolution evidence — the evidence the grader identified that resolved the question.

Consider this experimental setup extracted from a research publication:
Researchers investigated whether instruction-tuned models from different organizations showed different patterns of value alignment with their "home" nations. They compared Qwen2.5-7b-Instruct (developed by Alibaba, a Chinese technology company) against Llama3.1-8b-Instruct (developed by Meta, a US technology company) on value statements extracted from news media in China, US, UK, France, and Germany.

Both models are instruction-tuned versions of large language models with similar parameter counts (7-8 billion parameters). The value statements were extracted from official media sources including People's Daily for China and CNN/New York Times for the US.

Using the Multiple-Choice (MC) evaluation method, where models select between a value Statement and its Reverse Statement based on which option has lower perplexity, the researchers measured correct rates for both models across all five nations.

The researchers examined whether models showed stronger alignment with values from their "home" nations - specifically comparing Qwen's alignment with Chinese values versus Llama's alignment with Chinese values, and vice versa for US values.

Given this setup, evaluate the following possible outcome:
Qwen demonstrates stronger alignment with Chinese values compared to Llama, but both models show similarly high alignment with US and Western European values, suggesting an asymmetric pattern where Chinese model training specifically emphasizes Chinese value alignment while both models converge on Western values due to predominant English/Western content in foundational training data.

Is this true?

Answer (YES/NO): NO